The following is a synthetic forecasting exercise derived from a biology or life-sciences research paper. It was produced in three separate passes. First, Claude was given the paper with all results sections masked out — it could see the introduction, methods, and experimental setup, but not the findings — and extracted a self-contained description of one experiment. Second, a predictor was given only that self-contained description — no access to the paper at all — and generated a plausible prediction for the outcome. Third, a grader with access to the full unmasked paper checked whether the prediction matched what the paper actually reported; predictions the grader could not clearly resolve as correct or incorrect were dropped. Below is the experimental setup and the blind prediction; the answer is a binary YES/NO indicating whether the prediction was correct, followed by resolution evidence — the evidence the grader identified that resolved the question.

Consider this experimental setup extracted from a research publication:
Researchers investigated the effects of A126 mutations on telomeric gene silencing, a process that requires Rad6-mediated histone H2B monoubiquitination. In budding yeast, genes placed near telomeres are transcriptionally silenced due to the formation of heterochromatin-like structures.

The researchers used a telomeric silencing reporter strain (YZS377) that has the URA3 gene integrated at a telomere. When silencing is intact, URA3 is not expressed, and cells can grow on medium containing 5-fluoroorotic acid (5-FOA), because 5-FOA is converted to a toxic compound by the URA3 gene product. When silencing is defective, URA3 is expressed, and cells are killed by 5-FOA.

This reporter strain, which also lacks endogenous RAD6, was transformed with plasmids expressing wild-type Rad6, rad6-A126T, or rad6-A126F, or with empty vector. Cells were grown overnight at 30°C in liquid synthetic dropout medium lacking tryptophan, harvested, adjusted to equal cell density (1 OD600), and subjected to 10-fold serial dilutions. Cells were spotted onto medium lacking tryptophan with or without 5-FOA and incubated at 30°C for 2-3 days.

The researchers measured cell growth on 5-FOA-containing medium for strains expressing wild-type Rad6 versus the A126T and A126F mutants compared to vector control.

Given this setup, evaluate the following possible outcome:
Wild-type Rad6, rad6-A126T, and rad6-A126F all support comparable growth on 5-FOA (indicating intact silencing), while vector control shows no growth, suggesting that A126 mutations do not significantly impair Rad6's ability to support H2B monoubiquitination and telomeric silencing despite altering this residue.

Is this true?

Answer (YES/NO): NO